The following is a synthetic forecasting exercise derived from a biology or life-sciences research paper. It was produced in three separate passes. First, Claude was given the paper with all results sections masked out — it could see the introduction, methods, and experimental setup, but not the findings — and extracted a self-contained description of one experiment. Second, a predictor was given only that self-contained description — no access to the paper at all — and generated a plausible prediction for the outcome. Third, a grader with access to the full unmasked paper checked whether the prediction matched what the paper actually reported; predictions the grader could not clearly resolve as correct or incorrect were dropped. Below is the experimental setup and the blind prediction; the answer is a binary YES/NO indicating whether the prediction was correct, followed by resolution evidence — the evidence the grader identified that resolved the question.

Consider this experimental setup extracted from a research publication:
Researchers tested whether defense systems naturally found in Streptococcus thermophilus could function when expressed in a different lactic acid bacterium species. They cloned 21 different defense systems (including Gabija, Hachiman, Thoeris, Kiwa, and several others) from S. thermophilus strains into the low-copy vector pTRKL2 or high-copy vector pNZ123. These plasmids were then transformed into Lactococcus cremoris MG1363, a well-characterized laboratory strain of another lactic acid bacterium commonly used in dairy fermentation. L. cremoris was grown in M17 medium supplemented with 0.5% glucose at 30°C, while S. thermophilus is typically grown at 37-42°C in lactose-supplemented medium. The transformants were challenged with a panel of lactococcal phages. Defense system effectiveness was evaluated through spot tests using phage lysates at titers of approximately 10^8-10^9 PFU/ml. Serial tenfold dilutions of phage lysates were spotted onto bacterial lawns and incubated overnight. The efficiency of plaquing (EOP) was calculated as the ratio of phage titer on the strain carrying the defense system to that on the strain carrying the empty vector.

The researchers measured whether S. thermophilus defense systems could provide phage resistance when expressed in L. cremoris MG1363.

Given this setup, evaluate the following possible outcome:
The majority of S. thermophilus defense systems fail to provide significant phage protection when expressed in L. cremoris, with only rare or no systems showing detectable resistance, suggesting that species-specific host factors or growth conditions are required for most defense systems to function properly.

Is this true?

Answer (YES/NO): NO